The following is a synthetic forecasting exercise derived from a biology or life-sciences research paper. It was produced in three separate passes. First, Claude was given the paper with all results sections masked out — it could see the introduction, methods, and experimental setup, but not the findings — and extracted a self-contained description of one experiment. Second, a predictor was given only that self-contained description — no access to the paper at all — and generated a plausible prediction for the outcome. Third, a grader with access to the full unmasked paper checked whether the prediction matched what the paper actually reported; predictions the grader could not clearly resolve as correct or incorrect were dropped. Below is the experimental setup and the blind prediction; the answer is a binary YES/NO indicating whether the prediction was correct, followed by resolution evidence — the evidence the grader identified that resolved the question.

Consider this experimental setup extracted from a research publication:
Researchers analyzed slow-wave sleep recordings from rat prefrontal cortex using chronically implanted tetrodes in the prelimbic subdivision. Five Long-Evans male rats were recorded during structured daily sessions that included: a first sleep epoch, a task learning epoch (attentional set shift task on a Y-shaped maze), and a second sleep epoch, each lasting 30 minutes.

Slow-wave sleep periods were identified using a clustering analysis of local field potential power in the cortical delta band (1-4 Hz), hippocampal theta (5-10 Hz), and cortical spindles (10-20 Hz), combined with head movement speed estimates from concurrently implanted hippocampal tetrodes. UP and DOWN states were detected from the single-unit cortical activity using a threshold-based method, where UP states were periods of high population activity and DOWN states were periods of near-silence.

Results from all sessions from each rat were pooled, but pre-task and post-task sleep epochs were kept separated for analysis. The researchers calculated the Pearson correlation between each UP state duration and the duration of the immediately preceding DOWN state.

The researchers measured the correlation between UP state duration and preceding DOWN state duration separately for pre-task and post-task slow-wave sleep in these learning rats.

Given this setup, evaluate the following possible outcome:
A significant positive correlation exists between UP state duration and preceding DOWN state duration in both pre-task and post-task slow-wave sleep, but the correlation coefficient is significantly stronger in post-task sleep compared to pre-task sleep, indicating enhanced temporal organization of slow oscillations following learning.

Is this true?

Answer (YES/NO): NO